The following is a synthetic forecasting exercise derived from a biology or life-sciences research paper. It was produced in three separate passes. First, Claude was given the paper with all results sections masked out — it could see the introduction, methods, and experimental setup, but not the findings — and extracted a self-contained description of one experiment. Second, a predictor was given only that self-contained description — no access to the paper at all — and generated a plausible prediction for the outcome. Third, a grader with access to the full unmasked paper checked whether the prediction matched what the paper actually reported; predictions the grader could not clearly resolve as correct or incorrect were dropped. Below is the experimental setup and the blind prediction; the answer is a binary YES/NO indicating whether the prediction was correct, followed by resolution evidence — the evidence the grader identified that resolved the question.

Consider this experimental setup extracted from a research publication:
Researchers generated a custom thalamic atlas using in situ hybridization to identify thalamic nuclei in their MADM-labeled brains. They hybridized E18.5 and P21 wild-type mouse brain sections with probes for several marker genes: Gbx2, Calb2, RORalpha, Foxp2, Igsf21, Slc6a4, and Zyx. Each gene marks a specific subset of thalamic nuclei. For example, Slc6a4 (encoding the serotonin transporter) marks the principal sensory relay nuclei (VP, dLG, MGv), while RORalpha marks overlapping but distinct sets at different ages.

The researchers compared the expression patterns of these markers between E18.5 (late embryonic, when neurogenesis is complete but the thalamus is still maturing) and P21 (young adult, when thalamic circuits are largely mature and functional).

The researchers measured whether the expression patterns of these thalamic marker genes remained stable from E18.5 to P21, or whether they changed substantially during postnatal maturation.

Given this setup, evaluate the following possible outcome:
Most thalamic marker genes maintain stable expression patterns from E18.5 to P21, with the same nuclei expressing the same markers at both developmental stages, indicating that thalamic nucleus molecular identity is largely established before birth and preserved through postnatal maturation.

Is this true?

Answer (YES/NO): YES